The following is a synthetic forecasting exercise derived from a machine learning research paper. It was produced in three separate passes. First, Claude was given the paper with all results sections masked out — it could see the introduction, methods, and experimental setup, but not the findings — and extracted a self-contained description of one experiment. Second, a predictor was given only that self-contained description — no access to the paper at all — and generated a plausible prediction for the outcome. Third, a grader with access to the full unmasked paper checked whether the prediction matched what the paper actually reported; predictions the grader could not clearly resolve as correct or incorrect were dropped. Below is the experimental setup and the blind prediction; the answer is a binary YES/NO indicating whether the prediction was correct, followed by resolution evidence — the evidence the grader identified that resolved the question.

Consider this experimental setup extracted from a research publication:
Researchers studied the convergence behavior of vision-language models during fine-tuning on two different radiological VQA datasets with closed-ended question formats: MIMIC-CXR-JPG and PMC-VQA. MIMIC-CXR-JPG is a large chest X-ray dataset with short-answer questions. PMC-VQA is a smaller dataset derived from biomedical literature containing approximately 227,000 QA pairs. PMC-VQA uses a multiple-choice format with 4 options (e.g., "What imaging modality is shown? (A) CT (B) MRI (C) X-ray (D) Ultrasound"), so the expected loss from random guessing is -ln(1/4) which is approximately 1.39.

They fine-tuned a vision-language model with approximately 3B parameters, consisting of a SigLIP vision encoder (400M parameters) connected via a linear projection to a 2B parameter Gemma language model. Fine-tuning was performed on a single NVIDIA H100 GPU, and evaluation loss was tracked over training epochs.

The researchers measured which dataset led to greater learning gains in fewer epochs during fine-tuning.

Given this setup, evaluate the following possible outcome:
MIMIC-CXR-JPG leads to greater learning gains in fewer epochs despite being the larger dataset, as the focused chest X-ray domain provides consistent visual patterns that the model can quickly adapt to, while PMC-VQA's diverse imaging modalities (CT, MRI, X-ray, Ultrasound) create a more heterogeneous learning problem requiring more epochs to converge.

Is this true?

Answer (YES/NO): NO